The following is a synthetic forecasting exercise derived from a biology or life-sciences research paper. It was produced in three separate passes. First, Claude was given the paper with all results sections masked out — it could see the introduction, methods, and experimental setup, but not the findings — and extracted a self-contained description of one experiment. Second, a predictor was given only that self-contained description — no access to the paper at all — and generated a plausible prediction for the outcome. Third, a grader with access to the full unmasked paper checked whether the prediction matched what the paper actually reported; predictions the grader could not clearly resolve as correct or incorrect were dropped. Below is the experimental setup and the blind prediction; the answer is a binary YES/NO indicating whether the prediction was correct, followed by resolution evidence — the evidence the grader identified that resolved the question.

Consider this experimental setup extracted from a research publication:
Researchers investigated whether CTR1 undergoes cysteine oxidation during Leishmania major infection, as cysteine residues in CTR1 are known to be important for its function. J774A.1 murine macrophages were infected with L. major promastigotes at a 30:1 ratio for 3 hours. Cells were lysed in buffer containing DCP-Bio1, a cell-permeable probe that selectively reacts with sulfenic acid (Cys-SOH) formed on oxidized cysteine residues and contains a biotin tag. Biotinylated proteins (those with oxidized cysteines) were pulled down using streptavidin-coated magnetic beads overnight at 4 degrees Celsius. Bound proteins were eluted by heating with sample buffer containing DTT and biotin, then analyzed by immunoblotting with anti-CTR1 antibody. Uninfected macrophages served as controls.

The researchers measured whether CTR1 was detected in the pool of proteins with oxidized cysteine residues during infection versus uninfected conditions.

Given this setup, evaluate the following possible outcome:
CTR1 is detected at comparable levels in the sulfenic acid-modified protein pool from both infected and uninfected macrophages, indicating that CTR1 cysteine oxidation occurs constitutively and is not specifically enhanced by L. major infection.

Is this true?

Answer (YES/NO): NO